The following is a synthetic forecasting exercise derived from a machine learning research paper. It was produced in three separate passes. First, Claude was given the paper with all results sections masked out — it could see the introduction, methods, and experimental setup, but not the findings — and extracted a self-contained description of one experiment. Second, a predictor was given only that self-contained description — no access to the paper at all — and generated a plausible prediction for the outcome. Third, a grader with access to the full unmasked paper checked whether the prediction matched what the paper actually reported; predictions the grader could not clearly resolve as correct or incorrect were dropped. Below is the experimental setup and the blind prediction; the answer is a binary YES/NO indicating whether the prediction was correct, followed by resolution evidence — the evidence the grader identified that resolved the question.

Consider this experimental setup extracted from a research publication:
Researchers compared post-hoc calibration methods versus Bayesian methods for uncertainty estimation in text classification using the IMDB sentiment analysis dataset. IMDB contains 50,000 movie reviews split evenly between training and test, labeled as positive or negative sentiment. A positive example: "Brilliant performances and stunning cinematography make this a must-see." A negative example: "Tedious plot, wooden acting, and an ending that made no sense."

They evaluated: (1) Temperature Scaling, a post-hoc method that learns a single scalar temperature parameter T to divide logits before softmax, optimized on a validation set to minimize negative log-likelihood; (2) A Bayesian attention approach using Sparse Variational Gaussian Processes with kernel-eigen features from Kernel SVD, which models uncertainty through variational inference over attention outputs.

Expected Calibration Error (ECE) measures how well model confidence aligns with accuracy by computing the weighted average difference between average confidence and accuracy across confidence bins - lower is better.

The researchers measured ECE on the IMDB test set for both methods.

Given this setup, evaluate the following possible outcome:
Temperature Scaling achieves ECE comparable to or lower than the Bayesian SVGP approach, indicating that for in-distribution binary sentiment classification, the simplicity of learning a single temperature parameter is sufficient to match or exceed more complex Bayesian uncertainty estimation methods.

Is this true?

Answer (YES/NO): YES